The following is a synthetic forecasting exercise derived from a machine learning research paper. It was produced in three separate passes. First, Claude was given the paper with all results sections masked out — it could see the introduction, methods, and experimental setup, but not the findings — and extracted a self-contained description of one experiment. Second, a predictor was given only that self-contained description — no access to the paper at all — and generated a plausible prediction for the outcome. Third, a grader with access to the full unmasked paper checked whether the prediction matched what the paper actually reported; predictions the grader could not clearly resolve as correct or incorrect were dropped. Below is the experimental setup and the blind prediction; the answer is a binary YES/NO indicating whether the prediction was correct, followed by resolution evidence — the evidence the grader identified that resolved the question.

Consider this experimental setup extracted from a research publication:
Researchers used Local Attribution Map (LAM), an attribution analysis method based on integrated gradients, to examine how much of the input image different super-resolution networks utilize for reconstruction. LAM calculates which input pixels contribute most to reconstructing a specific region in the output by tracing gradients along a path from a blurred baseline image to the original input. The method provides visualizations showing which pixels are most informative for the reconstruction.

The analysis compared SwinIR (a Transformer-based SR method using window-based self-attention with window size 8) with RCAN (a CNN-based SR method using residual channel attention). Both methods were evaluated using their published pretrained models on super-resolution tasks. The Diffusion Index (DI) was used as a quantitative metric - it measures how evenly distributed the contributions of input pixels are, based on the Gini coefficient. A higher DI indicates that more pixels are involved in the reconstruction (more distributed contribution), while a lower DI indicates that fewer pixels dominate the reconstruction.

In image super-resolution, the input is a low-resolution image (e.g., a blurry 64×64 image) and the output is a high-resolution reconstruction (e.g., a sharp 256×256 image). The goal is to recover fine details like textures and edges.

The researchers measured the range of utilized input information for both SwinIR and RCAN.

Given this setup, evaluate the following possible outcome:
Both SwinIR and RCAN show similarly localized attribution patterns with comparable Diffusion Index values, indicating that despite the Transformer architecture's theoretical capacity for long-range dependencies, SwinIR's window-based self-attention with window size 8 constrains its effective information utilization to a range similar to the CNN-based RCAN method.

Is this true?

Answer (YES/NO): NO